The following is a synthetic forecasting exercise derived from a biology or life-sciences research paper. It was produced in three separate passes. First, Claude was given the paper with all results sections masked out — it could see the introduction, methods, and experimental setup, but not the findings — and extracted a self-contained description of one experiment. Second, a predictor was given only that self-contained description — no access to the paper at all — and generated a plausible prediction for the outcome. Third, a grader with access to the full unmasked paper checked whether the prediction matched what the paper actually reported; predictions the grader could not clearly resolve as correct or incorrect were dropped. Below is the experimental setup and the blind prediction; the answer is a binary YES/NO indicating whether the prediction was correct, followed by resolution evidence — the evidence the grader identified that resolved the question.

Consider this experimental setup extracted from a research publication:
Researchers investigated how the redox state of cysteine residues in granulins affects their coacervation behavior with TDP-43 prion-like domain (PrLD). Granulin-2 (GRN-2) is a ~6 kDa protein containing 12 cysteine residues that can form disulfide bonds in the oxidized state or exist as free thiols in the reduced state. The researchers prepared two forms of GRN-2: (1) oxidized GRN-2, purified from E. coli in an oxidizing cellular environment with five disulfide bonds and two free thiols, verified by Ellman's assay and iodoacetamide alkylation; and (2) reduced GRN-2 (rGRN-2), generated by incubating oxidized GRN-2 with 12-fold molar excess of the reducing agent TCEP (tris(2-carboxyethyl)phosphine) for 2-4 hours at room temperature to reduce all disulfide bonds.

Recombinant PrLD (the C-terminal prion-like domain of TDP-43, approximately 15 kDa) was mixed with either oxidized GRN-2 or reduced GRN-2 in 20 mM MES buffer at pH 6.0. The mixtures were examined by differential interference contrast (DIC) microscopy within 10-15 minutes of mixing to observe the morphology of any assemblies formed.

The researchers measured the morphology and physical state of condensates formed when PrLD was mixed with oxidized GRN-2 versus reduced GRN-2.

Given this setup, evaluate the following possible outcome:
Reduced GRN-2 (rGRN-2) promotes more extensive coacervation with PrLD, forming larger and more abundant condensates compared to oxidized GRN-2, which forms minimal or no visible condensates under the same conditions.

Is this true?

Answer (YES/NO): NO